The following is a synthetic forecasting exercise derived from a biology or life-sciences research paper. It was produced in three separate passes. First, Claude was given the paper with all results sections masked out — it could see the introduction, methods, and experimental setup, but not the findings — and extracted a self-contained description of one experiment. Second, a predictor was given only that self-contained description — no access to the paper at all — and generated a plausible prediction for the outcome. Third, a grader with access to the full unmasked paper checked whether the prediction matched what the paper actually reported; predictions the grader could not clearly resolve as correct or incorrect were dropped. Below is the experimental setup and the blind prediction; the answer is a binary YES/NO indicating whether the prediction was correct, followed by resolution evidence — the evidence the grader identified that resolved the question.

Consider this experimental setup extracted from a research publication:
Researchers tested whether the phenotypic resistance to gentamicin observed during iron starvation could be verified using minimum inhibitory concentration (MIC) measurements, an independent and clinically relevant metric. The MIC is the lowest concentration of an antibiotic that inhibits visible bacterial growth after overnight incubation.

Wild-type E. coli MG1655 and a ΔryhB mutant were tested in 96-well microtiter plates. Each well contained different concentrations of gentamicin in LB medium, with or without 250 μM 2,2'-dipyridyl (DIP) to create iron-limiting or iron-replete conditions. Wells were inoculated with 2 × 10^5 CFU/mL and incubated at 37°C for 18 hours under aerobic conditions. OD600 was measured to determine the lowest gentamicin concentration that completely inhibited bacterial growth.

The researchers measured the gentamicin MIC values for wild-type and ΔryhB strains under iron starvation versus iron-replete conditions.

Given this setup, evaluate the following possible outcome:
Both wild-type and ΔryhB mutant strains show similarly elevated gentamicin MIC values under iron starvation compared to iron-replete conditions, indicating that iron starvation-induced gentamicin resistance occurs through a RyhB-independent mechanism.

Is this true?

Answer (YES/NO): NO